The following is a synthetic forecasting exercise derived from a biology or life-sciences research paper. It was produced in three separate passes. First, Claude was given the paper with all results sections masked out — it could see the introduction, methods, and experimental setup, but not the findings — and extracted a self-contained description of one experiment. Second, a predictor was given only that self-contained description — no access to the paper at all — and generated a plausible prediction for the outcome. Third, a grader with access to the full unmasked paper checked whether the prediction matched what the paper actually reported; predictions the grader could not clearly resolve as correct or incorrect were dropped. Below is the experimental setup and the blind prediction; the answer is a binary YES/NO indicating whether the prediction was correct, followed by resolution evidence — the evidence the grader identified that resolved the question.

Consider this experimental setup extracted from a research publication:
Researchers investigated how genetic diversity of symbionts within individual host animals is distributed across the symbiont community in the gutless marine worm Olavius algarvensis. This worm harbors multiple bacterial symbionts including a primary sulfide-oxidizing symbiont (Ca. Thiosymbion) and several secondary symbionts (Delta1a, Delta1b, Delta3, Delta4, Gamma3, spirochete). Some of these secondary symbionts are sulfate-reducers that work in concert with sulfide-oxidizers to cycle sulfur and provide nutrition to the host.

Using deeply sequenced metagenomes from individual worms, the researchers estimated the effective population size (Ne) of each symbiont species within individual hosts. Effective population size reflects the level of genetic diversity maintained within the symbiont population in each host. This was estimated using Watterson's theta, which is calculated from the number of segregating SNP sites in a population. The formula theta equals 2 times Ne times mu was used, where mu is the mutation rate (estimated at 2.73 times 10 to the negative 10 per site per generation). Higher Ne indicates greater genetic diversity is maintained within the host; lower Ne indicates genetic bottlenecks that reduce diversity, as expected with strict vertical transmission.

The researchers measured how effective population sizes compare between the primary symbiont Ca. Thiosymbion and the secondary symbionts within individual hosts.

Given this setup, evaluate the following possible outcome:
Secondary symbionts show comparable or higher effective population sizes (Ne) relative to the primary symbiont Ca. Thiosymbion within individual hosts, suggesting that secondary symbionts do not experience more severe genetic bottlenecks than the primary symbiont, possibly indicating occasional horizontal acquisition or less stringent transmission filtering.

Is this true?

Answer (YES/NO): NO